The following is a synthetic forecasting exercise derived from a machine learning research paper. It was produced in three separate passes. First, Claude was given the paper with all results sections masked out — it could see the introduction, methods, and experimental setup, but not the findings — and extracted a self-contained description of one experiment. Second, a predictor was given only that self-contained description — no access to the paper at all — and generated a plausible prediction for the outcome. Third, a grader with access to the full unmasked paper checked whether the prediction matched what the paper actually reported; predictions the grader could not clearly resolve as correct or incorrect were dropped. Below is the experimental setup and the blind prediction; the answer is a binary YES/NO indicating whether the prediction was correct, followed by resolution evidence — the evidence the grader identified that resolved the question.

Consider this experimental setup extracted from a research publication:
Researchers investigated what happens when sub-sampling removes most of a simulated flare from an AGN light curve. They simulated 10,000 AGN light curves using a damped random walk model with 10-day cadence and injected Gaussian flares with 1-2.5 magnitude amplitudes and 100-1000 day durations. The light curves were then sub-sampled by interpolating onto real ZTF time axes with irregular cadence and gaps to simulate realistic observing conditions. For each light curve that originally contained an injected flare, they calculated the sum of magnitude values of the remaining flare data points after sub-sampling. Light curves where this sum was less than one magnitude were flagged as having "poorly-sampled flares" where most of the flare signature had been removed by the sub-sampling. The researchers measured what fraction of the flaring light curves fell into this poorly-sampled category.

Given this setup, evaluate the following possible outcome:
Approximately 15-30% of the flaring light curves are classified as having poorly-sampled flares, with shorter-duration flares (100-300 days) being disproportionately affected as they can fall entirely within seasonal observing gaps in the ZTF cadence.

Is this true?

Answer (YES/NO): NO